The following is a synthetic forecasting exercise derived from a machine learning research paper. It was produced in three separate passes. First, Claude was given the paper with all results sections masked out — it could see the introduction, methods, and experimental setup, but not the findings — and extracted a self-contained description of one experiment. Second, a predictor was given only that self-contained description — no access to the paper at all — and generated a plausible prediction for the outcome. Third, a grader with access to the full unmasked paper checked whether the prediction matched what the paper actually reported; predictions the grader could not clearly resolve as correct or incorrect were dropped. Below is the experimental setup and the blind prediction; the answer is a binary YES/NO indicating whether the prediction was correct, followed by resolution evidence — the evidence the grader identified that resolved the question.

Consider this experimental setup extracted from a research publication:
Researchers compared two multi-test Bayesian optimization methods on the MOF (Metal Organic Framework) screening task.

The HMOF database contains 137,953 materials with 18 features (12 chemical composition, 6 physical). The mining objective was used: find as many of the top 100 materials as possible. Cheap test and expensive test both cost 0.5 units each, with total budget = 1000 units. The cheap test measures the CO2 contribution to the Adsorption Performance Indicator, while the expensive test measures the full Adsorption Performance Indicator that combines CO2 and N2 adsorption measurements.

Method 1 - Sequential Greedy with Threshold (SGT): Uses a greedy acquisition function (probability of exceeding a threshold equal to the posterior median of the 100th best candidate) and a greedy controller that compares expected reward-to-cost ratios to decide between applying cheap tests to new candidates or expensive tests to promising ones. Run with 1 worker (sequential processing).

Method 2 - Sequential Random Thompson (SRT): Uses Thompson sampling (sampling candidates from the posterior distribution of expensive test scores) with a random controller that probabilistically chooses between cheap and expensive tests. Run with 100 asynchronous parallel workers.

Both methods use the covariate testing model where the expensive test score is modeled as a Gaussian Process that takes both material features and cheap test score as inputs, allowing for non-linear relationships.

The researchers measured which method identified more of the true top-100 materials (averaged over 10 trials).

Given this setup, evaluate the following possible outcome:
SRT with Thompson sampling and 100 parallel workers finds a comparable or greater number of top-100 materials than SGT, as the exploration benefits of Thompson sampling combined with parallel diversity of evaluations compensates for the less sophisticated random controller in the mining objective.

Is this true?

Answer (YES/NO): NO